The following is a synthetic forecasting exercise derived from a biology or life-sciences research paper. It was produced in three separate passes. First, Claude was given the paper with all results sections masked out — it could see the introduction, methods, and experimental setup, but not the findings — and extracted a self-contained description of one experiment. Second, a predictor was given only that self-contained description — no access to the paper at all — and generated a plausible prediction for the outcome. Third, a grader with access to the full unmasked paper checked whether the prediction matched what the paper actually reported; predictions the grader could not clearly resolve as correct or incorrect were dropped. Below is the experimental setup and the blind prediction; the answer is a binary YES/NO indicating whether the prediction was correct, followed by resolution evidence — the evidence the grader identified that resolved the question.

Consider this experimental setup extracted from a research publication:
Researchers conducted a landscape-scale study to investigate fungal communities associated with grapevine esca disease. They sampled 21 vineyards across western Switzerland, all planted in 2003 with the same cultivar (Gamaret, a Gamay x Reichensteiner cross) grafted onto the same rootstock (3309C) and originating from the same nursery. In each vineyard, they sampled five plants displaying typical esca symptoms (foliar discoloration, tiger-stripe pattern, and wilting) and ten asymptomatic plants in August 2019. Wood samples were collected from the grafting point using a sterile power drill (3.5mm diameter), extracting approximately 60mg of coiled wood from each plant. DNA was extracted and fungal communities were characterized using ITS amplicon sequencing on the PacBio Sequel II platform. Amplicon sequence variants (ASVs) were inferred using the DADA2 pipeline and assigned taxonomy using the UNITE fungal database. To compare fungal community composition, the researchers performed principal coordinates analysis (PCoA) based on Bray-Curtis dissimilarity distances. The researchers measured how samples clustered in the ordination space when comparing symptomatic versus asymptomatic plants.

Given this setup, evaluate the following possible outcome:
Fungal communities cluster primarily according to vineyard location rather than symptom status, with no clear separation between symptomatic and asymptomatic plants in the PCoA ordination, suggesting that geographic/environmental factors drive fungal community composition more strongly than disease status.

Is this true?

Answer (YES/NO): YES